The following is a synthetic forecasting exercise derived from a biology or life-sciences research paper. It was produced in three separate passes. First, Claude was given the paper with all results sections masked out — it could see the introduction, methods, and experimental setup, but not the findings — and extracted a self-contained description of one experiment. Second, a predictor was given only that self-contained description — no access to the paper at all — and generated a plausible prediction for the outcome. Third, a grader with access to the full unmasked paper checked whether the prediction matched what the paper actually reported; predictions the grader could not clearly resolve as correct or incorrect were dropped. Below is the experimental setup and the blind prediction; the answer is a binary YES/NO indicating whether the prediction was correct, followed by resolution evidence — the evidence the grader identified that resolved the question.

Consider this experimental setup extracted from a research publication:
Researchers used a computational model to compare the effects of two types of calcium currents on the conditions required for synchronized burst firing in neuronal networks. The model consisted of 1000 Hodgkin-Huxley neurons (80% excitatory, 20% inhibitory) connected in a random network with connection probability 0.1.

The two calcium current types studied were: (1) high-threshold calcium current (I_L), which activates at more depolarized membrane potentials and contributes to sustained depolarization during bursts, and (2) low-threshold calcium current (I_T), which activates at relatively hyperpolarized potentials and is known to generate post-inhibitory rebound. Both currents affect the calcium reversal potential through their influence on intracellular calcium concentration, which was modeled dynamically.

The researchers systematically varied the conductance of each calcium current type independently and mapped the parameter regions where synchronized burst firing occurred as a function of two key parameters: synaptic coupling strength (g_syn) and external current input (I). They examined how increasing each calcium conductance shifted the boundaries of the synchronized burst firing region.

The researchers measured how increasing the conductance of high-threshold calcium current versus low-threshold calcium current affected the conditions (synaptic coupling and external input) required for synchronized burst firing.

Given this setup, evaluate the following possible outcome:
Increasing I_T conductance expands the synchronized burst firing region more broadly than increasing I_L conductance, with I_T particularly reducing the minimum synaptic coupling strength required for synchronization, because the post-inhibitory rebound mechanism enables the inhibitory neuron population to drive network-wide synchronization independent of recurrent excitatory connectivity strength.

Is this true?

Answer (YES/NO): NO